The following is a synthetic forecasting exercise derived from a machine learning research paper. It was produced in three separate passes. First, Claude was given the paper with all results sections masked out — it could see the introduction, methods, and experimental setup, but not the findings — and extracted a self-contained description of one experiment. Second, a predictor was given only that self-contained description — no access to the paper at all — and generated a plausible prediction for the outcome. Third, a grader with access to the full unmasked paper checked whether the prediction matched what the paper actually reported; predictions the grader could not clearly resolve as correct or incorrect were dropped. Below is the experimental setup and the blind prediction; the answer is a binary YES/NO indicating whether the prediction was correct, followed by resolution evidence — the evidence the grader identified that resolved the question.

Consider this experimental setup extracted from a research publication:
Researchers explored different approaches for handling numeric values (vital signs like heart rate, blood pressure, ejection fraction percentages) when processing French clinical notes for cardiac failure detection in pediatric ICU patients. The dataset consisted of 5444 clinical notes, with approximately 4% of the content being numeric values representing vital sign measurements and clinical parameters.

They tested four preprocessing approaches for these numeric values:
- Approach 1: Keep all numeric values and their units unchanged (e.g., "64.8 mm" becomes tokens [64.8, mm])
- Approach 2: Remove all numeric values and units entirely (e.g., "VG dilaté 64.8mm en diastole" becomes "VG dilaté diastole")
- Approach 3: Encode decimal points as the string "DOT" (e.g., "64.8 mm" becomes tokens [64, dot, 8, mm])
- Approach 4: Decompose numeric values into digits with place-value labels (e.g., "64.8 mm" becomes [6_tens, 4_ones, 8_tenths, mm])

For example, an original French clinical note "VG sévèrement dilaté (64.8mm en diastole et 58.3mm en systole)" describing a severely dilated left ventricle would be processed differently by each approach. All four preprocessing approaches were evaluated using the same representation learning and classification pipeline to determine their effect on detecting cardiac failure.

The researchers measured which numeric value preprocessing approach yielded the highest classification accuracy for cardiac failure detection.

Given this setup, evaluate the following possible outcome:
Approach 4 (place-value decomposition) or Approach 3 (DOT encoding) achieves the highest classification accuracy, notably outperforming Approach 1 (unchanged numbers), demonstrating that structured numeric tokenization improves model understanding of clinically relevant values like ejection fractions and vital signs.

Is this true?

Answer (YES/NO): NO